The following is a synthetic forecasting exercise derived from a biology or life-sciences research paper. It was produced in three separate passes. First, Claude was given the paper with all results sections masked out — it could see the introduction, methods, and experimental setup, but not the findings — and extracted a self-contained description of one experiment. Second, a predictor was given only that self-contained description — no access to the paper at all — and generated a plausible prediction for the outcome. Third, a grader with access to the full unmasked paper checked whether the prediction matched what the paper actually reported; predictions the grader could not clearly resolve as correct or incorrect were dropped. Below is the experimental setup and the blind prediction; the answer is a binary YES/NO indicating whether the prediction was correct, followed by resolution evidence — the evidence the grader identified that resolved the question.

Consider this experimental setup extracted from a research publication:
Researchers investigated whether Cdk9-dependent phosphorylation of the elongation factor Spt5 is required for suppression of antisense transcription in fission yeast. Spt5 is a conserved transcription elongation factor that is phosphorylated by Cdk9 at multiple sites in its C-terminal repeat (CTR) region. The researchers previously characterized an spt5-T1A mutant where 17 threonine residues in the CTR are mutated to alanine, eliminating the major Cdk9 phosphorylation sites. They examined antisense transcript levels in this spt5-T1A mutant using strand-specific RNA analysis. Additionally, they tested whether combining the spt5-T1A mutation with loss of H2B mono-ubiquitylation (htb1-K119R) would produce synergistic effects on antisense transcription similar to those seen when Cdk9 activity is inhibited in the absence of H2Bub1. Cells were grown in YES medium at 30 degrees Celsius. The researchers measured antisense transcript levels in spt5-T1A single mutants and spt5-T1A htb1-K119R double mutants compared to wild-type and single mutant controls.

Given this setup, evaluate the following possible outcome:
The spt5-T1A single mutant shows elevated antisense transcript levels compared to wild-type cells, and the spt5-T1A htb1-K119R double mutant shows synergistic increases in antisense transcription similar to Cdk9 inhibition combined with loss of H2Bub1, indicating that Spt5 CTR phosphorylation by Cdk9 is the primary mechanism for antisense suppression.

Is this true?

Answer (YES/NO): NO